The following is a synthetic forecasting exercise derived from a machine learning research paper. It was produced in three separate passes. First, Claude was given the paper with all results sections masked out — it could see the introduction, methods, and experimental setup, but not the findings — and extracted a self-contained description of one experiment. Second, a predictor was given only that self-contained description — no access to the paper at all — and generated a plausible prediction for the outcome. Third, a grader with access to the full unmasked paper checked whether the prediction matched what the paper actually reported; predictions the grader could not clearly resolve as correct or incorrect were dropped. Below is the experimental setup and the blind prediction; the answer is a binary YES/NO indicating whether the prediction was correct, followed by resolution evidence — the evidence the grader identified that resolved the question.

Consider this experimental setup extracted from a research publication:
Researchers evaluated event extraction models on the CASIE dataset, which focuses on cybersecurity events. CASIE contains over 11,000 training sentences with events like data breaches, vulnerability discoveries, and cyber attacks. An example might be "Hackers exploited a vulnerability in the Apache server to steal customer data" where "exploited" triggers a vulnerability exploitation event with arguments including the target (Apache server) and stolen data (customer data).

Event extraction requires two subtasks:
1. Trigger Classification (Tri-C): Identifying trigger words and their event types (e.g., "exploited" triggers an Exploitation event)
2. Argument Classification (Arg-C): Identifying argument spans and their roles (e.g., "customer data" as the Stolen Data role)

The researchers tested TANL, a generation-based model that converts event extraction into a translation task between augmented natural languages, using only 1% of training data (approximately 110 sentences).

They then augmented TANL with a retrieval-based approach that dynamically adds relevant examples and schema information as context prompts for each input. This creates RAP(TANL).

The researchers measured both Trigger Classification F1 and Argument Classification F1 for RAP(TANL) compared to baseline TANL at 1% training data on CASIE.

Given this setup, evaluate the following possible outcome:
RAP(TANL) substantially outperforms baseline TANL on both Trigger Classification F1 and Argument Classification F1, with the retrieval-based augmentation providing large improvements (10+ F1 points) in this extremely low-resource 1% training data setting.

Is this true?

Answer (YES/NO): NO